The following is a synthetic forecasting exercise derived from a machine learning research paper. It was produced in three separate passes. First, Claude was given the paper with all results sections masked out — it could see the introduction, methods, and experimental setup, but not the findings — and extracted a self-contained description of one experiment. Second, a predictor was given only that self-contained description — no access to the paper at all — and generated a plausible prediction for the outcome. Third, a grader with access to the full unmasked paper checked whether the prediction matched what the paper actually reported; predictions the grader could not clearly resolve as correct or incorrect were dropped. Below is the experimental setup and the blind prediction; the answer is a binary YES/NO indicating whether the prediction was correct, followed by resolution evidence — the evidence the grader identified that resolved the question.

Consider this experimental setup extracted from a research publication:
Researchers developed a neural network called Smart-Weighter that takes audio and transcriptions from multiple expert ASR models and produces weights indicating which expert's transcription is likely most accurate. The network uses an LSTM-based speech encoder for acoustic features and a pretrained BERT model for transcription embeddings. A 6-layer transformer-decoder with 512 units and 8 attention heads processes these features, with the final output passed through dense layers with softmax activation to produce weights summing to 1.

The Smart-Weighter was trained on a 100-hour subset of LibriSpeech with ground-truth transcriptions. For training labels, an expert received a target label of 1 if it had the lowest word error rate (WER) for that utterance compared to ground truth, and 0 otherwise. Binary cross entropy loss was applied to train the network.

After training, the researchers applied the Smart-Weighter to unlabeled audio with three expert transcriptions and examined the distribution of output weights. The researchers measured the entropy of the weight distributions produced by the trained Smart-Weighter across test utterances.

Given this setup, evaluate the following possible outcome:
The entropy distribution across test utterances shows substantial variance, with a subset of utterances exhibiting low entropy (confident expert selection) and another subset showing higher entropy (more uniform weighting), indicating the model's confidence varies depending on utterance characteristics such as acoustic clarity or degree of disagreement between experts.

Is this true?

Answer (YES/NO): NO